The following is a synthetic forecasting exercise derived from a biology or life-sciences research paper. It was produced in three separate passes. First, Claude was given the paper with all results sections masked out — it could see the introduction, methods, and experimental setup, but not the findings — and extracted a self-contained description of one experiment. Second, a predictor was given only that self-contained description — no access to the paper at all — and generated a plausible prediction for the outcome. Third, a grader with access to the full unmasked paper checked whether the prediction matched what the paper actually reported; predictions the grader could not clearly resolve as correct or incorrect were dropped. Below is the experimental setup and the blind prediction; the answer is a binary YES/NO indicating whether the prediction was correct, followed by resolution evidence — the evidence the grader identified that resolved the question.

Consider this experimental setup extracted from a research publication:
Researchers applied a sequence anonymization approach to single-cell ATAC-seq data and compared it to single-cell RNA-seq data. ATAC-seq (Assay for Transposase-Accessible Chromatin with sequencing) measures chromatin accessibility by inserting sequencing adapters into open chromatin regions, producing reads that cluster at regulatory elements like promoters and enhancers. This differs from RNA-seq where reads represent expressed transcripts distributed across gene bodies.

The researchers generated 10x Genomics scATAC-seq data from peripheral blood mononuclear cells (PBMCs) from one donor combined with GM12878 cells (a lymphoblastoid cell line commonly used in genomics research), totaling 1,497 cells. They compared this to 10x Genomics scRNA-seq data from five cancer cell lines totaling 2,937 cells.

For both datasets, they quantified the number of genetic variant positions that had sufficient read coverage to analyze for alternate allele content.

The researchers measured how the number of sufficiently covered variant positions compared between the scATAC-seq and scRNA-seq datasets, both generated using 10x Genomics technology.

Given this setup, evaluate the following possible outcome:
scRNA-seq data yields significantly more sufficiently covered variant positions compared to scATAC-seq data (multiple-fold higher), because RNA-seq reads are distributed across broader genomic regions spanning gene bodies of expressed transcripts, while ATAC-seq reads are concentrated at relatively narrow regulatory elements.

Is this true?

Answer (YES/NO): NO